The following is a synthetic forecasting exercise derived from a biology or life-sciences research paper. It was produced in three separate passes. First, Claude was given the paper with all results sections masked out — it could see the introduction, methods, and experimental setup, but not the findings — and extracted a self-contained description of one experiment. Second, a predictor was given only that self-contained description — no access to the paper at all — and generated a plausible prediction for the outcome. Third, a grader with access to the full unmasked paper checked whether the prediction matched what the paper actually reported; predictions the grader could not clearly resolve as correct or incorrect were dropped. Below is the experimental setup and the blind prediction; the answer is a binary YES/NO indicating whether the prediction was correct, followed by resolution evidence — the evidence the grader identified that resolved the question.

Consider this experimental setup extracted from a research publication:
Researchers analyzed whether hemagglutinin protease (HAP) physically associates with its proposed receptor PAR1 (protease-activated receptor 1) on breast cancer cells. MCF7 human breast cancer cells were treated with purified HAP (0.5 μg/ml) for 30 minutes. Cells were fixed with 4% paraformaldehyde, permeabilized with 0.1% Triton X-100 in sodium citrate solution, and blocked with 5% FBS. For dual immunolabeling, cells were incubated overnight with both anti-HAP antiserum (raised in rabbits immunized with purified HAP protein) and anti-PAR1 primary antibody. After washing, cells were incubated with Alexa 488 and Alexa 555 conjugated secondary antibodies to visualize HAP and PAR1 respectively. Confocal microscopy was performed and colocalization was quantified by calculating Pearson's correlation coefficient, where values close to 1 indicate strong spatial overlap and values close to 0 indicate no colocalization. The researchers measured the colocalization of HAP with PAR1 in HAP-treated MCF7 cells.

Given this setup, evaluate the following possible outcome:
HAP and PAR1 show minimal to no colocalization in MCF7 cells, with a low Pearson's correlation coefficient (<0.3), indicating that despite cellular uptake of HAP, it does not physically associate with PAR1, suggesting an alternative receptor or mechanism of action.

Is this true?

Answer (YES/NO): NO